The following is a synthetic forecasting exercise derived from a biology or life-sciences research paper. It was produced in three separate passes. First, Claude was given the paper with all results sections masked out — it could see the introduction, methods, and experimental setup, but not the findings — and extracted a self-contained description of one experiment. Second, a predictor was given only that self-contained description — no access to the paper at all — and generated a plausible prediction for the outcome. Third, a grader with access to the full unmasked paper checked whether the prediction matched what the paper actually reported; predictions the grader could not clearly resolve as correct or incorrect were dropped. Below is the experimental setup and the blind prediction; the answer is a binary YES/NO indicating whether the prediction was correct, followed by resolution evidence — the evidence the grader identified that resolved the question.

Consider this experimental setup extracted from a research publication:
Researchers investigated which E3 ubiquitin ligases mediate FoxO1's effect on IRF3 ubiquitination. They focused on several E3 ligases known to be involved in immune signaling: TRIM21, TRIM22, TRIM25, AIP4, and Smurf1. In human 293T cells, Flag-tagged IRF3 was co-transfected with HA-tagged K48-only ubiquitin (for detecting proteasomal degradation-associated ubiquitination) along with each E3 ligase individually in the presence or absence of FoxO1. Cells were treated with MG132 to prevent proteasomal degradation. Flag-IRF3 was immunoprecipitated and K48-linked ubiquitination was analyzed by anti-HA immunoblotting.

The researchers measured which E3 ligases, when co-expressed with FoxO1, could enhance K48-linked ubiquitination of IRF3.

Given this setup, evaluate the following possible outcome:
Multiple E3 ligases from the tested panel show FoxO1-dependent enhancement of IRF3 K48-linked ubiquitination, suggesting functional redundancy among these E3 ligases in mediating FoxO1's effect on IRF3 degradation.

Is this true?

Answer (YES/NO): YES